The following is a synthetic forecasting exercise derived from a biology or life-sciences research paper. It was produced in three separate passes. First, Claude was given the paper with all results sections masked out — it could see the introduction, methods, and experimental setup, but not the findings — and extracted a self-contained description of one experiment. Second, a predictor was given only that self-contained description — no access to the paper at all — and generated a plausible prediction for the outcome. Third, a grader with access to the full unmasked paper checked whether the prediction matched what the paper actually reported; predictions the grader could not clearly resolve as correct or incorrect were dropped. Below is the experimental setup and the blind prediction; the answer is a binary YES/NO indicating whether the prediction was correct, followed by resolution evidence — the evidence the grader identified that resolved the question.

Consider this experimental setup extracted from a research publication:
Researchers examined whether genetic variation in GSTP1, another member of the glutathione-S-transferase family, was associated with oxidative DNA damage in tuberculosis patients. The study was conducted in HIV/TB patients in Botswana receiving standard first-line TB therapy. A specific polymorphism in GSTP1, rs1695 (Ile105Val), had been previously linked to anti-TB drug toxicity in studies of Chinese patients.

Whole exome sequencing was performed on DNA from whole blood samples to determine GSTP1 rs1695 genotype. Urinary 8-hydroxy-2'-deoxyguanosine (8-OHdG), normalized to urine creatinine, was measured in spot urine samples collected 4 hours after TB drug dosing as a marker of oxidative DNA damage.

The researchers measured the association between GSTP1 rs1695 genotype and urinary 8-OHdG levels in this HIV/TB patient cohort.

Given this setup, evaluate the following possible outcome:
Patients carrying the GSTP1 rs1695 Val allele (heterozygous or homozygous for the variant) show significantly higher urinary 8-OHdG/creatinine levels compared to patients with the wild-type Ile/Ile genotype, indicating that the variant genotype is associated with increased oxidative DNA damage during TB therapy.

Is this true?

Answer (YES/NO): NO